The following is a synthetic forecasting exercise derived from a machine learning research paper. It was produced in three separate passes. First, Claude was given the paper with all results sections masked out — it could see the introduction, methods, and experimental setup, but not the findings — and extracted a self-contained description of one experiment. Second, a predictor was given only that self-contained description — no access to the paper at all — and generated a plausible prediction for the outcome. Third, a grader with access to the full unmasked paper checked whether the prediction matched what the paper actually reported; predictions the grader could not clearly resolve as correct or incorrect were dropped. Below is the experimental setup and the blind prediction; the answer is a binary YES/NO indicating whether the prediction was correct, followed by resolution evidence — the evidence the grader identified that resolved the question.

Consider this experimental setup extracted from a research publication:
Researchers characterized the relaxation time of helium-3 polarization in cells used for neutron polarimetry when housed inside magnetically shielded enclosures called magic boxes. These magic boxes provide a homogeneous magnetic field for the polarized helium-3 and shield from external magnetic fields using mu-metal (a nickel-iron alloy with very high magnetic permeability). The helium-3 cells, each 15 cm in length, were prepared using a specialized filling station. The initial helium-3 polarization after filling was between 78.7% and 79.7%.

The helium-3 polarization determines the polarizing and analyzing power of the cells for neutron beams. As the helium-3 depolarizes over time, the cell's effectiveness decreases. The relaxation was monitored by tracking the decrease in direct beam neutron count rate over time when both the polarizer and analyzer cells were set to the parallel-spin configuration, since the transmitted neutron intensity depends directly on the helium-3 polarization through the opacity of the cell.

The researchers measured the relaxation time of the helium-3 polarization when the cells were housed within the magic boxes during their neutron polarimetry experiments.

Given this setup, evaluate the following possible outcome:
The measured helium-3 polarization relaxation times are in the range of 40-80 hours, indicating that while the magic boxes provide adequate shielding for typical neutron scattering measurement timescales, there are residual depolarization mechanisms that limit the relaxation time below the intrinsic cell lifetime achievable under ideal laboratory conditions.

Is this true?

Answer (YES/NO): NO